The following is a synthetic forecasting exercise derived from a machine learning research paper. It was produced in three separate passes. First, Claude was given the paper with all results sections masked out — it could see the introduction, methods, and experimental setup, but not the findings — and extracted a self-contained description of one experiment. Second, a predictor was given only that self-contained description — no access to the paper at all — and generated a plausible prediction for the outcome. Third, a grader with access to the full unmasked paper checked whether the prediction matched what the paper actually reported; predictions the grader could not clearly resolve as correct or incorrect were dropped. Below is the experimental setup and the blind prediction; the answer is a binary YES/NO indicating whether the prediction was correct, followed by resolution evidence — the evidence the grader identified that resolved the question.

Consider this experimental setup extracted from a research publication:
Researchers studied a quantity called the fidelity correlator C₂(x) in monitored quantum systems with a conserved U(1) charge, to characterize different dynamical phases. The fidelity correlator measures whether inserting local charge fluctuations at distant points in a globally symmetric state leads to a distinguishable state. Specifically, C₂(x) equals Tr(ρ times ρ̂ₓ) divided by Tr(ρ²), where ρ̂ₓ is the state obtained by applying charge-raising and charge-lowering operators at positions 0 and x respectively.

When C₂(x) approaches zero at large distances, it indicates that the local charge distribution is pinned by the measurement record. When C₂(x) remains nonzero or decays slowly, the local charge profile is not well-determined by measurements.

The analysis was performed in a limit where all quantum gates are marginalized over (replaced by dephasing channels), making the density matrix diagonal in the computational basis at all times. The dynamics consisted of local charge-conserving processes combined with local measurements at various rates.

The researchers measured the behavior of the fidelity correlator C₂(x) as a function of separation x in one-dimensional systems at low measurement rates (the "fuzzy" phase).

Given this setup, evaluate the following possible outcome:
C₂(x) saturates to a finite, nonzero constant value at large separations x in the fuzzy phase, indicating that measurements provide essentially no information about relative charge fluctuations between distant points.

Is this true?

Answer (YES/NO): NO